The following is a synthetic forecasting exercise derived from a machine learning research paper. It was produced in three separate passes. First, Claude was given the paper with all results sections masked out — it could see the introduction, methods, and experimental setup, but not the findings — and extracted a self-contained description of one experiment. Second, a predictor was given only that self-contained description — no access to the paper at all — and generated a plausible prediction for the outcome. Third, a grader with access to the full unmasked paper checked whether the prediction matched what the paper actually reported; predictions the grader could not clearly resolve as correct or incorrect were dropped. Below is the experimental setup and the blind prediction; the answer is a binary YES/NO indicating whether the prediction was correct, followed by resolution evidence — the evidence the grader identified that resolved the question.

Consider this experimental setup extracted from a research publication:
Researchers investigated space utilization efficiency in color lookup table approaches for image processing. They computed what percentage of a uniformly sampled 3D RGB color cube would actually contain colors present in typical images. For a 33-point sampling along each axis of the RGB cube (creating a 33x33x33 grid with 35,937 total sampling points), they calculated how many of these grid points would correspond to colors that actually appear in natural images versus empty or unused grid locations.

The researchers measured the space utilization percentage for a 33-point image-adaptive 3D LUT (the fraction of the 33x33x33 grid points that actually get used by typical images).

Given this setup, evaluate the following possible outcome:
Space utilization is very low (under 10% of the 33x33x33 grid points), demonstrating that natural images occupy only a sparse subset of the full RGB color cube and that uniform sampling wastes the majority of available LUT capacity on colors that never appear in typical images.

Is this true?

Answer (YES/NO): YES